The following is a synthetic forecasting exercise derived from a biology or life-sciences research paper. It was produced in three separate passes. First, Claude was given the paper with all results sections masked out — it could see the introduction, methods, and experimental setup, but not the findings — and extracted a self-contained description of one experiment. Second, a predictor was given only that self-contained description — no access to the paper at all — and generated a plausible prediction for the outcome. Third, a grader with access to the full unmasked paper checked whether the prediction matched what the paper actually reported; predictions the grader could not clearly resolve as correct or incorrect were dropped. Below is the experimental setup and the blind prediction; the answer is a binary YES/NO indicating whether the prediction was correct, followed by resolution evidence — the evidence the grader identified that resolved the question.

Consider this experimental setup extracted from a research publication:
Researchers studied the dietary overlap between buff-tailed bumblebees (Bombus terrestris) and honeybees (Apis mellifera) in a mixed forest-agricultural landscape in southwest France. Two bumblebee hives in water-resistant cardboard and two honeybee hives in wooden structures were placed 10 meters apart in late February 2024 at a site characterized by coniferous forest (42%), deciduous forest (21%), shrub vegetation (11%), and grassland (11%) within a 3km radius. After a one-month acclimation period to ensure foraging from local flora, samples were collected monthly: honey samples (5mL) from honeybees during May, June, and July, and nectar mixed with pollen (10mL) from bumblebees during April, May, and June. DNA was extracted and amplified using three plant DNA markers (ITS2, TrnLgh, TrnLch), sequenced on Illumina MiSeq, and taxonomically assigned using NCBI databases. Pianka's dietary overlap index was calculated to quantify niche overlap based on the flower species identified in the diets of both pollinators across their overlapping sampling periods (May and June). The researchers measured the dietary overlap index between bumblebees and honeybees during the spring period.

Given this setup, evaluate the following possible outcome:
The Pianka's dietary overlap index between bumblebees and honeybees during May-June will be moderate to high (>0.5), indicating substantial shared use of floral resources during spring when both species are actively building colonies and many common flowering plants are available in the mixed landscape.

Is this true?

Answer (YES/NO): NO